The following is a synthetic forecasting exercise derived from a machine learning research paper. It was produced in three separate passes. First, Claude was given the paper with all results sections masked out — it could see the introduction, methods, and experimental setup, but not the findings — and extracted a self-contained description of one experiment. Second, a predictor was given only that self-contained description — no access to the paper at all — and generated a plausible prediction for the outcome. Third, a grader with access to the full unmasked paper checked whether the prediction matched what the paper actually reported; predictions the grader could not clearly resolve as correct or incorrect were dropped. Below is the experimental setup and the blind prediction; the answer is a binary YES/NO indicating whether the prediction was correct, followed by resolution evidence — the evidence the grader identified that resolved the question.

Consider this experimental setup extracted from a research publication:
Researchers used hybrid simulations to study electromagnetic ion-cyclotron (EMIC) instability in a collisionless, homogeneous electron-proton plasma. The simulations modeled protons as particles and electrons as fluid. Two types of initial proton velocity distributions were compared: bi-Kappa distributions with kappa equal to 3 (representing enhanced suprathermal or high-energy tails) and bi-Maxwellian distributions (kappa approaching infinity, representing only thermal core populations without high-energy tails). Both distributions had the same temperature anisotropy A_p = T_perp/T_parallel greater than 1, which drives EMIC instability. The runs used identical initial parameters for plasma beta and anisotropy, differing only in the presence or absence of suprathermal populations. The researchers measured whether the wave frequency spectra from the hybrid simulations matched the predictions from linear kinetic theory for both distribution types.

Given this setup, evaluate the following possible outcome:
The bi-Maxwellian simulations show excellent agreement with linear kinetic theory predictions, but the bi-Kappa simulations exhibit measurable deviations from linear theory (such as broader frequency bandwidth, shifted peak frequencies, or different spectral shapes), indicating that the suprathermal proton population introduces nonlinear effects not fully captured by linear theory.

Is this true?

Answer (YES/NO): NO